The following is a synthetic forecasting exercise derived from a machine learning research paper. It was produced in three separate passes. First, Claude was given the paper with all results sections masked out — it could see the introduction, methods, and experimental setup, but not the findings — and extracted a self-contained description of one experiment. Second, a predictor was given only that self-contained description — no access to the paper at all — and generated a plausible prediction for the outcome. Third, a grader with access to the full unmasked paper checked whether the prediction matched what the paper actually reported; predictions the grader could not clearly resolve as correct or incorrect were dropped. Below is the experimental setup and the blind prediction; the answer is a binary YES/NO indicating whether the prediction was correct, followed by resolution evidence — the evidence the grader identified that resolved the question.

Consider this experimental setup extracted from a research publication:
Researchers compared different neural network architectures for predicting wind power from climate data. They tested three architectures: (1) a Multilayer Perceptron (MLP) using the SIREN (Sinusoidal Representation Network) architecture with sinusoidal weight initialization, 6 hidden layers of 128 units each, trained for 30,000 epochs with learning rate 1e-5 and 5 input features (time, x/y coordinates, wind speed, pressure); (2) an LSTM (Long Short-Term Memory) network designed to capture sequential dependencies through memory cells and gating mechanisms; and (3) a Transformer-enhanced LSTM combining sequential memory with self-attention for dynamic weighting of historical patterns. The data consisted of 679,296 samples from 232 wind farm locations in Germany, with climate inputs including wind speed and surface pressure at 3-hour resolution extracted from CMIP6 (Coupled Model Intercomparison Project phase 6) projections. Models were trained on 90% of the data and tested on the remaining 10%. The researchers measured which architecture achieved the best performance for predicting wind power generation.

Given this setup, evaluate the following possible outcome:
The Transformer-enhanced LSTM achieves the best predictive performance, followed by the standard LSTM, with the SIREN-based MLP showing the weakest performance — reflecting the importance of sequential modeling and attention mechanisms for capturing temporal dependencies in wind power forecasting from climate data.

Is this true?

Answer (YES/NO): NO